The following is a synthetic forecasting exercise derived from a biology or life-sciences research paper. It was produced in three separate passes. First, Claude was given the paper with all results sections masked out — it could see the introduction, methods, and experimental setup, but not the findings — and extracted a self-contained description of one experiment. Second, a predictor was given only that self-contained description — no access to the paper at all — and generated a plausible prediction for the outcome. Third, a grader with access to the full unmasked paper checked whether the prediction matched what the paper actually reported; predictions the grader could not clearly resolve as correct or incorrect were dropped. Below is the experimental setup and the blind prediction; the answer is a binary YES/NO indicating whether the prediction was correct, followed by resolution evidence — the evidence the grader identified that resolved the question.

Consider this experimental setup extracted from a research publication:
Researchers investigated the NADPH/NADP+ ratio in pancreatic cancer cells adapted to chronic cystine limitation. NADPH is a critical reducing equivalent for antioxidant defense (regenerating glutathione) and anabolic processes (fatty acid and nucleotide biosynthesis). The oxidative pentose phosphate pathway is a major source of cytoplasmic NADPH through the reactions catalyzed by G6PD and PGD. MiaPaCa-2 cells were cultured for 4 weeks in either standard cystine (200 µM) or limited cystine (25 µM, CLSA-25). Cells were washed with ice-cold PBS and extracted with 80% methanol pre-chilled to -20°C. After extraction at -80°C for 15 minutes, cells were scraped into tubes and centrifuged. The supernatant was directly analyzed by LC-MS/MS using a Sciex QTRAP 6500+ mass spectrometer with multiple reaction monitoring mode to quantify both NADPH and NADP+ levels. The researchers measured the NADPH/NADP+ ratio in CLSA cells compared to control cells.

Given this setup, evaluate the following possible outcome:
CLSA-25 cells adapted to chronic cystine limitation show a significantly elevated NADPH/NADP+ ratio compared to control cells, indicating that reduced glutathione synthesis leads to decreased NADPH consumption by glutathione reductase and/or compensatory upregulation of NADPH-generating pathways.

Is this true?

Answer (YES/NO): YES